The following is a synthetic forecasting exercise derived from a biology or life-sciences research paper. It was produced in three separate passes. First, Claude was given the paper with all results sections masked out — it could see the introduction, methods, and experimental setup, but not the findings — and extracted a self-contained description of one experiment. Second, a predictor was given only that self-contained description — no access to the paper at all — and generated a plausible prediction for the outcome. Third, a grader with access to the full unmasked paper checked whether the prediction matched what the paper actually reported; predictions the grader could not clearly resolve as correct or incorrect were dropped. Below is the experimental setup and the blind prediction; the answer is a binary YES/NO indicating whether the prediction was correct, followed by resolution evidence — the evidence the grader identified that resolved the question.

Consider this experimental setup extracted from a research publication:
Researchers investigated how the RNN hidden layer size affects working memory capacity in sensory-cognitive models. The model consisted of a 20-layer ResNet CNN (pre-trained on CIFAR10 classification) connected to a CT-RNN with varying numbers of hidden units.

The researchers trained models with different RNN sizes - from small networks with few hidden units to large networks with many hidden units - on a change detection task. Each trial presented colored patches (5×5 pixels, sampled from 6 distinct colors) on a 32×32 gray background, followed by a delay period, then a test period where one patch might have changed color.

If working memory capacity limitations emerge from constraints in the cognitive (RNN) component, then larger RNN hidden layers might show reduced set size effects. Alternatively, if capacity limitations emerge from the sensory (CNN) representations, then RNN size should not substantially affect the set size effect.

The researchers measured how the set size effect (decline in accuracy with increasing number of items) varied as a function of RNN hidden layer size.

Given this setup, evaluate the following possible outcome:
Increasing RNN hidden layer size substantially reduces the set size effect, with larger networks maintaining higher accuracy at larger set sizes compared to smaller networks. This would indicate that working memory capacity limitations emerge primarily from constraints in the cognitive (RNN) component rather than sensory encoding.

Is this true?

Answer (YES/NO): NO